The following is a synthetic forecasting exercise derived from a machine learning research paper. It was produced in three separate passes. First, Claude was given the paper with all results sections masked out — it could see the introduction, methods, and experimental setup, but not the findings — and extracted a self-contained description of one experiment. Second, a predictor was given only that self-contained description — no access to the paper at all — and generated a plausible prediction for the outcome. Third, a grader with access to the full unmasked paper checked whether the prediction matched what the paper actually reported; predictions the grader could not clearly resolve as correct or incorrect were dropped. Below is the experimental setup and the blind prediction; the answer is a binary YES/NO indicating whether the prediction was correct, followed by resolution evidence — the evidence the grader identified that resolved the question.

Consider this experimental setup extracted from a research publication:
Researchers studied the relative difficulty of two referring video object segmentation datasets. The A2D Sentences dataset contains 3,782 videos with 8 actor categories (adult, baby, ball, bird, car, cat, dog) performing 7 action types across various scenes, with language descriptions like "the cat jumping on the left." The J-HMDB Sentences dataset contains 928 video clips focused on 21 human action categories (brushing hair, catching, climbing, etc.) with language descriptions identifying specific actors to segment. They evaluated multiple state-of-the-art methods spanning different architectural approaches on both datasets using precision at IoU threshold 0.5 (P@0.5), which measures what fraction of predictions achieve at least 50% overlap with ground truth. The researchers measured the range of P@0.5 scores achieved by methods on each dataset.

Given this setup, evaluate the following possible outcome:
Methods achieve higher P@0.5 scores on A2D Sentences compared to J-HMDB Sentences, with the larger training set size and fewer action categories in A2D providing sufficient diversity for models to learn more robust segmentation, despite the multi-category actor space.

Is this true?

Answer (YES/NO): NO